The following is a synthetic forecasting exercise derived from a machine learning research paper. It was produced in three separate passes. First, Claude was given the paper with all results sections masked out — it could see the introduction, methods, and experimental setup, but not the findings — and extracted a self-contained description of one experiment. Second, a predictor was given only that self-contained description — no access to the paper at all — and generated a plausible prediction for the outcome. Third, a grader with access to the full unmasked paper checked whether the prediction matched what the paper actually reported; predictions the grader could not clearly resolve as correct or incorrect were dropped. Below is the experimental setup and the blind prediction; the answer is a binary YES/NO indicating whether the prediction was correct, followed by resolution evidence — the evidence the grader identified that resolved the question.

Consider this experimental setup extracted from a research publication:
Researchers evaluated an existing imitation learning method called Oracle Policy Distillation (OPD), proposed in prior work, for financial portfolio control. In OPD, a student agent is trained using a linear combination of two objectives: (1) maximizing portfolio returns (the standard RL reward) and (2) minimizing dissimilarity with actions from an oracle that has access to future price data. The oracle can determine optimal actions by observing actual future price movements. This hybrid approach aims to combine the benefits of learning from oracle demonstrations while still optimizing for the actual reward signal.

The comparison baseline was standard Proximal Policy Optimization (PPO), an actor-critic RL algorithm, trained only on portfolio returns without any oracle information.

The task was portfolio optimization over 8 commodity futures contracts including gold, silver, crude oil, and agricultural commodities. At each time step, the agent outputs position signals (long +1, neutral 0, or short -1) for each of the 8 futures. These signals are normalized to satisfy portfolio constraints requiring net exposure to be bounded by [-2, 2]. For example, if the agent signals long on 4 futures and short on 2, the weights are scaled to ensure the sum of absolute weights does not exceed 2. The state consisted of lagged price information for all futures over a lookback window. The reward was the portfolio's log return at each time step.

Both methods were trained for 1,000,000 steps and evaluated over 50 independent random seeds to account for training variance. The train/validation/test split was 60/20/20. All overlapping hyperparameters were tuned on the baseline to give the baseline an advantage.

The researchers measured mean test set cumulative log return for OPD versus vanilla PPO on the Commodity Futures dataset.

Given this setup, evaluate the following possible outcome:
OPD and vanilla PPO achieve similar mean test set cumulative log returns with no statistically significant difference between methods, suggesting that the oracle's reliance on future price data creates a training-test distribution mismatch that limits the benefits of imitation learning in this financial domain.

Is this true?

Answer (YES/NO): NO